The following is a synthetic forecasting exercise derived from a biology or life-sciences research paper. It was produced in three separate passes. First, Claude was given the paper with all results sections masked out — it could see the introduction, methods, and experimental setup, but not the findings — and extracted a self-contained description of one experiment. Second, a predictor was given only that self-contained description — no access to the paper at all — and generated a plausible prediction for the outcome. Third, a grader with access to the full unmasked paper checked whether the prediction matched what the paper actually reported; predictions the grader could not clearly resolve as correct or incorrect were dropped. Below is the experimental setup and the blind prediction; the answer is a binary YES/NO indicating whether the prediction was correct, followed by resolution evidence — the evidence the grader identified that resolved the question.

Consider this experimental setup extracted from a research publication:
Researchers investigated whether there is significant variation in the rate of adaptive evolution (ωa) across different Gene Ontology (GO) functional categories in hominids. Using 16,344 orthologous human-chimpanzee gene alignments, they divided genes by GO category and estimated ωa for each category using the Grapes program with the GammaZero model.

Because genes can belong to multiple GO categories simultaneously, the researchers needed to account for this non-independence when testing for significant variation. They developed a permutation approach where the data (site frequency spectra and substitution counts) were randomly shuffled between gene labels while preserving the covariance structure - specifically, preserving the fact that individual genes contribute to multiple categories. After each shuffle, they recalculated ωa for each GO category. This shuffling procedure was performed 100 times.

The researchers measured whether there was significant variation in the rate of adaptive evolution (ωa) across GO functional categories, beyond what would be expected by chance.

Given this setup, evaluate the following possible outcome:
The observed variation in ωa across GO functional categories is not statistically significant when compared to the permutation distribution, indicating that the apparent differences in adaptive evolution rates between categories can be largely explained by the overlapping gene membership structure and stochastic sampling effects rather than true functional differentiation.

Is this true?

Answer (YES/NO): NO